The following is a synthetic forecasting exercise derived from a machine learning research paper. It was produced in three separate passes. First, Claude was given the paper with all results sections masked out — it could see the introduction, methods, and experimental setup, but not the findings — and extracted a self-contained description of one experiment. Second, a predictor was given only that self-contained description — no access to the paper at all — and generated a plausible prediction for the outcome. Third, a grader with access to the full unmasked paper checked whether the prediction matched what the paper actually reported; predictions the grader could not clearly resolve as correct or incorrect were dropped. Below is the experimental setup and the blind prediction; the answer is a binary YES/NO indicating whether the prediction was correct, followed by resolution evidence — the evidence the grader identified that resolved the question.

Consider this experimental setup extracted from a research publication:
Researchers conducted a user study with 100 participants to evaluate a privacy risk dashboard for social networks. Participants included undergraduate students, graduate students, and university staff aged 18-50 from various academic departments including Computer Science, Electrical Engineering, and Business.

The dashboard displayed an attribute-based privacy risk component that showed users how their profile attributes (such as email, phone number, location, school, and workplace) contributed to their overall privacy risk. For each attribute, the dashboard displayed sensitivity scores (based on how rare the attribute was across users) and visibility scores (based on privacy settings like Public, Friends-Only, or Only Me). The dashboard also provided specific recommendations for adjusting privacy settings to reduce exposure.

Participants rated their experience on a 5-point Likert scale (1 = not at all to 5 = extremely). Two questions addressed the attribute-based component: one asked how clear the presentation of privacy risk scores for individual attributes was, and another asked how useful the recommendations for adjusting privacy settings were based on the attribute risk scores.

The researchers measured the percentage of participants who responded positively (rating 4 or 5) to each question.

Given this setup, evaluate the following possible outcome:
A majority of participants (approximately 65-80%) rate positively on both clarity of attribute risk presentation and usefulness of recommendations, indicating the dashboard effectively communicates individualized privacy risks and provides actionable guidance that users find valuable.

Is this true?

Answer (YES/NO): NO